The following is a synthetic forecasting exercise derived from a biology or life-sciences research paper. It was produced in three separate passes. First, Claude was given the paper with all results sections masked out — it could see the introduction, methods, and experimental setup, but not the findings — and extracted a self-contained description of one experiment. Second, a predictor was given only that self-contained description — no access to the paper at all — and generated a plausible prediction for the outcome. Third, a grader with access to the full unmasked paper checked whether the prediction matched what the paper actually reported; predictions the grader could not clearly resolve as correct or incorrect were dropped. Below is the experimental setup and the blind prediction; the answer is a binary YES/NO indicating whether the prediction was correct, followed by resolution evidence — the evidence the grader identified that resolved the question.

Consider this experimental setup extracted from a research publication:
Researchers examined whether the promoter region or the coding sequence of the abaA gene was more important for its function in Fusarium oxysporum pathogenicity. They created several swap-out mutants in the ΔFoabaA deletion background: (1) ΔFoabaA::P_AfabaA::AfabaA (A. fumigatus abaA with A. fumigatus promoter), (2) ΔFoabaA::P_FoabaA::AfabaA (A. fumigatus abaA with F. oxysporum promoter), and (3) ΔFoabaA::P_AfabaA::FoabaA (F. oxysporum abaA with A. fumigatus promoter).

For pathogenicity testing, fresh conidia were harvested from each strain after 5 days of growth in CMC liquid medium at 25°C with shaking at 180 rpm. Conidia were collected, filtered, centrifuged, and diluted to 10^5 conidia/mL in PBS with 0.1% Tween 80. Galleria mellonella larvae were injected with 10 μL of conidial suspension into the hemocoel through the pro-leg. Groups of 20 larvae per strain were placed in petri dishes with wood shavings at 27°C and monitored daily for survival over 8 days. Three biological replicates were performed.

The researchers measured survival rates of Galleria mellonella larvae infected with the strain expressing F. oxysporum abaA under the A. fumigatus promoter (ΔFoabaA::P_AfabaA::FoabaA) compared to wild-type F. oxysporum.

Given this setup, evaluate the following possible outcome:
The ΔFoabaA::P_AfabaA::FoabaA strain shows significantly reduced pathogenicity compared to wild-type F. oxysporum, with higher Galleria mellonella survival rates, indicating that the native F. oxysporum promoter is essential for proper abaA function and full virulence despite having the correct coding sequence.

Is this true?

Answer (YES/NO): NO